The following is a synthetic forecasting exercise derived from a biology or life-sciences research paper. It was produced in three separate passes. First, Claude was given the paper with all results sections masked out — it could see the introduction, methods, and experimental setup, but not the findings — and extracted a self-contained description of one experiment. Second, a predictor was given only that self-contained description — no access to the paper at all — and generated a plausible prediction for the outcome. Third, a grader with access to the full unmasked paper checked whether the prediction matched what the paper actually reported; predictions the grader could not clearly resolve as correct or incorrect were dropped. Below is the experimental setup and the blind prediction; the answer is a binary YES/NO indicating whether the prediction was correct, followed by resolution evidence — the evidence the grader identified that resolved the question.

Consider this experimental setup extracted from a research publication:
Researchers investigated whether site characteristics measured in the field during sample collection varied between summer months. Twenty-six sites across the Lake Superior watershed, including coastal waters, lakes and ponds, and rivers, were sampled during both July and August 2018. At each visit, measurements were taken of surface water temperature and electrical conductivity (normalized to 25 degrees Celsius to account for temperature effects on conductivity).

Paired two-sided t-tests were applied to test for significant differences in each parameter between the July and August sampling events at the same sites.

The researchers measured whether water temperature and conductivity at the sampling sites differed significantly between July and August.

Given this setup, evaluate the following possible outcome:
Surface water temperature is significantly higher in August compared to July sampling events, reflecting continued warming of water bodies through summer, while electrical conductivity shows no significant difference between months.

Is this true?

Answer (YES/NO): NO